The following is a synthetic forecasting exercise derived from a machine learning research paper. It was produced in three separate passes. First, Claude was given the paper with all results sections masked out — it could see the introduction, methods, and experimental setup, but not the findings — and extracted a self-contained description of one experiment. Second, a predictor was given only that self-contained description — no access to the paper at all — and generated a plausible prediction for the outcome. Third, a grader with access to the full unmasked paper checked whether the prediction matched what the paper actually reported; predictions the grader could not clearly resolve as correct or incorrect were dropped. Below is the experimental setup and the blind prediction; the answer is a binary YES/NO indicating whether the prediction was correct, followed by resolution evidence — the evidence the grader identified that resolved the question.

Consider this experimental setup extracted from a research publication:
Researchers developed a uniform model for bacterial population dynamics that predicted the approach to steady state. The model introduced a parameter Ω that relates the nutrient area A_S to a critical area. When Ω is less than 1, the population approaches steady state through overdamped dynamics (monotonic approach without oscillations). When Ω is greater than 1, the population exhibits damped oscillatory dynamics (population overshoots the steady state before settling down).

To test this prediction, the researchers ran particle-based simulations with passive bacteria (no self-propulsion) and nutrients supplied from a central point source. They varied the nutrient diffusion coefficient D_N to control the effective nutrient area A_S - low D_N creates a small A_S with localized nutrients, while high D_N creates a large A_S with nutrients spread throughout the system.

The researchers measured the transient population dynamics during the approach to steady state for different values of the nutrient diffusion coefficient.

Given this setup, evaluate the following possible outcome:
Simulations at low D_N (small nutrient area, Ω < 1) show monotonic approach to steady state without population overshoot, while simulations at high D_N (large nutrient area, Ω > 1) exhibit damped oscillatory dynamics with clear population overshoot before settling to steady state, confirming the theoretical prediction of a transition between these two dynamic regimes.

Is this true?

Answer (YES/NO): YES